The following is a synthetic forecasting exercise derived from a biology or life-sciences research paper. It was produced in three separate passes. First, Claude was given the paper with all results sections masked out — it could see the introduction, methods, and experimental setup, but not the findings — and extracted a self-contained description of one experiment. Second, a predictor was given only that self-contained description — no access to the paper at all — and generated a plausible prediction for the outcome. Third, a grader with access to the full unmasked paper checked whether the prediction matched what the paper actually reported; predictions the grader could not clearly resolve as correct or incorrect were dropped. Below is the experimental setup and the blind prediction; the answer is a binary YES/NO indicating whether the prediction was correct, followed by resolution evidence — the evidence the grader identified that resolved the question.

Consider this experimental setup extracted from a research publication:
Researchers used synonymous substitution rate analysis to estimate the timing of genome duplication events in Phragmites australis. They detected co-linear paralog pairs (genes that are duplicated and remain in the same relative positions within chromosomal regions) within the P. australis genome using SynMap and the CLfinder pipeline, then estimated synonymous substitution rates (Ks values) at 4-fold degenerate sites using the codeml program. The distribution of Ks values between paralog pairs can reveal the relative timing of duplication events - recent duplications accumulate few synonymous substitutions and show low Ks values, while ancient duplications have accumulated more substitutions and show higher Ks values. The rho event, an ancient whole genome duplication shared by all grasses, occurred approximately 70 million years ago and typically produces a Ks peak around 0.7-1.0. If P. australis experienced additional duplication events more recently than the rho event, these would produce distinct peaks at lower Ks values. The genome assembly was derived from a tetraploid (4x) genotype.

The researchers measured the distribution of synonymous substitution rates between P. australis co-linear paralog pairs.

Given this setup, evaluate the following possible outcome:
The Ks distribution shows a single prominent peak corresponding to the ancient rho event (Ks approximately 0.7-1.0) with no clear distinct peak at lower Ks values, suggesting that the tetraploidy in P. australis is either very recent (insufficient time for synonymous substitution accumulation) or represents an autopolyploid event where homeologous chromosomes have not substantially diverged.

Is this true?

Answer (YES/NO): NO